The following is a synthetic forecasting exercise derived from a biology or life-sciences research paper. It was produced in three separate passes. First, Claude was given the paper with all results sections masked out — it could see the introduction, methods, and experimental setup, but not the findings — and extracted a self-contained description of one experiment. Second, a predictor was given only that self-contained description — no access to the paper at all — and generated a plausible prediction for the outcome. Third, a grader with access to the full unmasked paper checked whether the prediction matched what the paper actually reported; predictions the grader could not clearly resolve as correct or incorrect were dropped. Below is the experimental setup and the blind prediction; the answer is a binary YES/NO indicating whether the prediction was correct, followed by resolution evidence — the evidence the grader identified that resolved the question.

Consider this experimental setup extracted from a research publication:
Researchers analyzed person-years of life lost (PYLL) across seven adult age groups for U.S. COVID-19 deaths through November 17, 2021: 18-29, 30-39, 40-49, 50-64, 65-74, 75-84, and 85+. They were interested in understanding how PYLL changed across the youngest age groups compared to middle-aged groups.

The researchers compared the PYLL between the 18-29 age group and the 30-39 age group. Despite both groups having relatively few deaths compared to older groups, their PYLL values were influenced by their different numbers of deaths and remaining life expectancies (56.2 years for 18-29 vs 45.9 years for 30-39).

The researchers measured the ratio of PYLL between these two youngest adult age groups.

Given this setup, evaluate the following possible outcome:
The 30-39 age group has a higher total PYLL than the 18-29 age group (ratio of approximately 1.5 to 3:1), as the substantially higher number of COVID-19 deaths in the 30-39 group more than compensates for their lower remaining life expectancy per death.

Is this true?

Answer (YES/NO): YES